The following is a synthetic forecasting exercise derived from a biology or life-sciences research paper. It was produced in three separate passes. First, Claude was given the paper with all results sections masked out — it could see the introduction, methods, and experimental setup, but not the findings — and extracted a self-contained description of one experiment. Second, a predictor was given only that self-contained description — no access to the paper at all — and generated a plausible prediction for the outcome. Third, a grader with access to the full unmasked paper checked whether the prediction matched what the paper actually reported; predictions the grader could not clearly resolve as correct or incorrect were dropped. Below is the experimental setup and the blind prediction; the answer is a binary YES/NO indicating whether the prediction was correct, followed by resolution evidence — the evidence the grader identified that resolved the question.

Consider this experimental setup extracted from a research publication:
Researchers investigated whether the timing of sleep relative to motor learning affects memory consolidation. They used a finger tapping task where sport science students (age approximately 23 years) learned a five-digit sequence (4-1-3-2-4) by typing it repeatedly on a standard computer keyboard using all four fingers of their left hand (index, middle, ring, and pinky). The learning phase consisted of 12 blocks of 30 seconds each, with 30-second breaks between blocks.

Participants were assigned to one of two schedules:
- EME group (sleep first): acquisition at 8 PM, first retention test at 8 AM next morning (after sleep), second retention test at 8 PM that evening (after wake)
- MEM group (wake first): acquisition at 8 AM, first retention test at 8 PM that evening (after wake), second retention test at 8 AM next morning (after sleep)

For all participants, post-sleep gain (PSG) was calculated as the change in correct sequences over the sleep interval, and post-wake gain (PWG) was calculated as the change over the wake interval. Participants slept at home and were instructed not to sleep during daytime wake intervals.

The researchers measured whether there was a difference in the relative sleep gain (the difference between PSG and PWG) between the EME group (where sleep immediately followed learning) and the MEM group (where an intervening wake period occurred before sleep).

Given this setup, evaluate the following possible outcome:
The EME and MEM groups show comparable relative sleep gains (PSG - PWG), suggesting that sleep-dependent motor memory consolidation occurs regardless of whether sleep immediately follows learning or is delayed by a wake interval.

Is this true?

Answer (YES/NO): NO